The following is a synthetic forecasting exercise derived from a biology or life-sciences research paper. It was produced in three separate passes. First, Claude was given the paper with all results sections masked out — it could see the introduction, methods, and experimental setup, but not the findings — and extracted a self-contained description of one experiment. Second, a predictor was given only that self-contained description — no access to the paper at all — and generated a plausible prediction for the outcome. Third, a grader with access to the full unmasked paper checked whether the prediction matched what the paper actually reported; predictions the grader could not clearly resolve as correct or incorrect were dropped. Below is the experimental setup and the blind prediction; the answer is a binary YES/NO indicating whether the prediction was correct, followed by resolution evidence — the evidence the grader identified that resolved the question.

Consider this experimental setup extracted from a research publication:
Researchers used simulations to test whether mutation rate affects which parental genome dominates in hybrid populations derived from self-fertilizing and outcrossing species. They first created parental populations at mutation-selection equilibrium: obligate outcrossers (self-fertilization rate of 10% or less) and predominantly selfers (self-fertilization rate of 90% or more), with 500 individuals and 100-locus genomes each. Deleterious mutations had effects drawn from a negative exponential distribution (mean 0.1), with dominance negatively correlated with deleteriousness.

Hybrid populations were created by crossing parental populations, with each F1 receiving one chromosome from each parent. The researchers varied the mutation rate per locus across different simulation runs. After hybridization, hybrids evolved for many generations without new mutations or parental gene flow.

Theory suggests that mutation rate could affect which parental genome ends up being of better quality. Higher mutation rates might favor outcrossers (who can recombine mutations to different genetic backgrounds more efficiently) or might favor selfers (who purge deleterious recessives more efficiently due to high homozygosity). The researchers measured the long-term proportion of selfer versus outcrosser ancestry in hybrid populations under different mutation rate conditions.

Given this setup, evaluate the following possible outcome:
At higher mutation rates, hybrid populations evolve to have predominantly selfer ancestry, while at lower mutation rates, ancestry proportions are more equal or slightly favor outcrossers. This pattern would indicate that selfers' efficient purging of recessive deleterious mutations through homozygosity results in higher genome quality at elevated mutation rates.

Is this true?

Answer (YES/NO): NO